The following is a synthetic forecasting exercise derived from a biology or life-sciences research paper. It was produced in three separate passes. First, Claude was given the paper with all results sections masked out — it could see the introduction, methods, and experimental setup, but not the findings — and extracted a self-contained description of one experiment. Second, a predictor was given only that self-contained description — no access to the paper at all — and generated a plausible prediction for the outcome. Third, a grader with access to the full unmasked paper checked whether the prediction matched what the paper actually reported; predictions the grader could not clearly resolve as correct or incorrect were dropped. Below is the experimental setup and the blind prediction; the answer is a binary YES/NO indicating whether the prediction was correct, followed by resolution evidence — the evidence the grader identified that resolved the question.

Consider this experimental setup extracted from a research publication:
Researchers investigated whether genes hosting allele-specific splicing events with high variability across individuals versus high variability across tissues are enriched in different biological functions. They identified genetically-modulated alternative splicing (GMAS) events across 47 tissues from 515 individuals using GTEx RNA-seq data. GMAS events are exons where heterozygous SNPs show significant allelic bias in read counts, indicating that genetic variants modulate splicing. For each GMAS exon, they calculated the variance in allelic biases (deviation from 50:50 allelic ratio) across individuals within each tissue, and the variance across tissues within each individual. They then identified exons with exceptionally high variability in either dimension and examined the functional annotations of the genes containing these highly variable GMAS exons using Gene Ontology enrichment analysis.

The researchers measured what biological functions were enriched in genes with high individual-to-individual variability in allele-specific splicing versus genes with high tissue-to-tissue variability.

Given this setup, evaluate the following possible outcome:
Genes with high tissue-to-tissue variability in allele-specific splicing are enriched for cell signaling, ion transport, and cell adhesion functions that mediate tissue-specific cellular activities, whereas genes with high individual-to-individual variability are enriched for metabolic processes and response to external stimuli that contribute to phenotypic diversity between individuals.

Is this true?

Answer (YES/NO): NO